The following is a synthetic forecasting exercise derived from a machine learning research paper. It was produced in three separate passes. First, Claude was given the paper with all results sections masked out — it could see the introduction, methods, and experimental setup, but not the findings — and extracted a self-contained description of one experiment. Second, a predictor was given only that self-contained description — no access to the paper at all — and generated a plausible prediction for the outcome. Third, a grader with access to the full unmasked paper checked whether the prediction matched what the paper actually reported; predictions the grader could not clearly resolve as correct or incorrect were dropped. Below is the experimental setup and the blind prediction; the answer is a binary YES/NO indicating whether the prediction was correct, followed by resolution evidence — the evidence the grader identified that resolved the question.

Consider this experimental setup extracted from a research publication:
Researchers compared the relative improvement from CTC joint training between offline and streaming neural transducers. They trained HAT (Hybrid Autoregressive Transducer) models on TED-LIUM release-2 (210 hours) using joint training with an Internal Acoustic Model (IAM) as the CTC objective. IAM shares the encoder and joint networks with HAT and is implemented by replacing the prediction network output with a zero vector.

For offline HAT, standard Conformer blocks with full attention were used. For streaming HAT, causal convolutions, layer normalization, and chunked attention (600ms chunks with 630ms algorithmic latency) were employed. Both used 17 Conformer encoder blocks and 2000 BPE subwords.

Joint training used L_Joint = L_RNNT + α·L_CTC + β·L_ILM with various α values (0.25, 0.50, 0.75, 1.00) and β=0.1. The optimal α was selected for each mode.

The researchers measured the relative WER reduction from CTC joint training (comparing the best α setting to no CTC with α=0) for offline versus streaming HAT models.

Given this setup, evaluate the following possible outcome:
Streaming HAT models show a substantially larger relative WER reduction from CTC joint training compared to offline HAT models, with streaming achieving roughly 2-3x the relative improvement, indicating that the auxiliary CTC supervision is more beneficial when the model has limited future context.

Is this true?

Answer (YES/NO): NO